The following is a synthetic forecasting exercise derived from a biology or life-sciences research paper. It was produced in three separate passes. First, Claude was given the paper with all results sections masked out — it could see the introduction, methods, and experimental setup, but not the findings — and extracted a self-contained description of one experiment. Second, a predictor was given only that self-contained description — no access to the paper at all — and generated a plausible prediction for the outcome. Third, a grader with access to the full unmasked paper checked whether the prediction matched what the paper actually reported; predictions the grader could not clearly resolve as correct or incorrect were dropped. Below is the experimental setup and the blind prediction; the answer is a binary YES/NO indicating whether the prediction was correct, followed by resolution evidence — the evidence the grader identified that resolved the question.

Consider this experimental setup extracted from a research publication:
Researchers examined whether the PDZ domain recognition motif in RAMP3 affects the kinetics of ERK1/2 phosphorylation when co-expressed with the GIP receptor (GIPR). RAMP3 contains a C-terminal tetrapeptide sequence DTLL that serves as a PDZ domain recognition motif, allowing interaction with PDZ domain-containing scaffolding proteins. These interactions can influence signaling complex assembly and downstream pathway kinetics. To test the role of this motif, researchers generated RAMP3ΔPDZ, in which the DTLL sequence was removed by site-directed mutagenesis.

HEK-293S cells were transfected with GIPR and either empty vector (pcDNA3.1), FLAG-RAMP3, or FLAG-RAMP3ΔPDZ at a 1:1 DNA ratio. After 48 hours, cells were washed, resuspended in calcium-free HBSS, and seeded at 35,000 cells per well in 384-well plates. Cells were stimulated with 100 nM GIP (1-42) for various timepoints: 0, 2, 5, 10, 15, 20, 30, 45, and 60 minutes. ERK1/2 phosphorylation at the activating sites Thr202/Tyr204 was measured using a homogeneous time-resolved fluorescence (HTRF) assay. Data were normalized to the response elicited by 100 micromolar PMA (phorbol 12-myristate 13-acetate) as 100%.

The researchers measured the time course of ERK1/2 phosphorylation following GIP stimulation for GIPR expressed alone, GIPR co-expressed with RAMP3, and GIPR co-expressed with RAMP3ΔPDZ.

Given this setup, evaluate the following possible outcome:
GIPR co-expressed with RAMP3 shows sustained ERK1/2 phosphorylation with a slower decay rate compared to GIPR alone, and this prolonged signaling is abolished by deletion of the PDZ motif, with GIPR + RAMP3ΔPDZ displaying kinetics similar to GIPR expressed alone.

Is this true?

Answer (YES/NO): YES